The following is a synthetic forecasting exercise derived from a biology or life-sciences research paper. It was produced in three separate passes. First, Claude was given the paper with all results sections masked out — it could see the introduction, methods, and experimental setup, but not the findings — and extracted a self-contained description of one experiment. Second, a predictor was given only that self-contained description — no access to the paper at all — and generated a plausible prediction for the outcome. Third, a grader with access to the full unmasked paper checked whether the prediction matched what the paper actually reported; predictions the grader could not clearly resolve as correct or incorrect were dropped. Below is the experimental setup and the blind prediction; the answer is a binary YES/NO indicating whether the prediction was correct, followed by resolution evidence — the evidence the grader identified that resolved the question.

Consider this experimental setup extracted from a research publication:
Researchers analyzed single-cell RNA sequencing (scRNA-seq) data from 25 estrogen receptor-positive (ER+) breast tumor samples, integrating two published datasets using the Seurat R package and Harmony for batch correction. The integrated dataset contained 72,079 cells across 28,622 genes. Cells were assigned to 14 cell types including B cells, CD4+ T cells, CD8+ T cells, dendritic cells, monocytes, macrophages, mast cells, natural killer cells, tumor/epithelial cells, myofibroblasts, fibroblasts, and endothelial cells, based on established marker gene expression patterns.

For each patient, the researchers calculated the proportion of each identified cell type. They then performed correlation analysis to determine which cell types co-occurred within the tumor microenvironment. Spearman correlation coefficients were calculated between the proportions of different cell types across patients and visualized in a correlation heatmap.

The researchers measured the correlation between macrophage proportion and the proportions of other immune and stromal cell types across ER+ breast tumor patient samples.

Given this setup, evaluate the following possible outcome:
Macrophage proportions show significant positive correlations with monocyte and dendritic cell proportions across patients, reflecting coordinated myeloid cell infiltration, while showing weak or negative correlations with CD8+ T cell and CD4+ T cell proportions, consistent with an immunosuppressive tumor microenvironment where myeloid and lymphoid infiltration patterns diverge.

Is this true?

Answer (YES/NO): NO